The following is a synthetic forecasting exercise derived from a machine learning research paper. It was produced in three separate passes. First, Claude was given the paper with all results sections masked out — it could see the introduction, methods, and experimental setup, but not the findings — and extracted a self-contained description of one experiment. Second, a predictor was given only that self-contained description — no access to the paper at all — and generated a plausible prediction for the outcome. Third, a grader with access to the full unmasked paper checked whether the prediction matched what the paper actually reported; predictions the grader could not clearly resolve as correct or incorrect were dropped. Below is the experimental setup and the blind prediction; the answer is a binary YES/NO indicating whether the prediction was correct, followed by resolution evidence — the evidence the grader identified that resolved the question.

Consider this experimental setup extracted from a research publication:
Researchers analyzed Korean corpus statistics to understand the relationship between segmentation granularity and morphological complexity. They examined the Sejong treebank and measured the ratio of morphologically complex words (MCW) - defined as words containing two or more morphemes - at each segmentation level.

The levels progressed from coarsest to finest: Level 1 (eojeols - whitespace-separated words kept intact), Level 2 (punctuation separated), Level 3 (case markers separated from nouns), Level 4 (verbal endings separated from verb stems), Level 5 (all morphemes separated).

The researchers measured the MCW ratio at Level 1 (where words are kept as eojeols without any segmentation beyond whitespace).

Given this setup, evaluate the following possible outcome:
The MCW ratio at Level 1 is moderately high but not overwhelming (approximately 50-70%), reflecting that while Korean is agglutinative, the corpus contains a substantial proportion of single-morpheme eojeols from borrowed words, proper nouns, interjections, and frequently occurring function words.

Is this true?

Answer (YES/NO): NO